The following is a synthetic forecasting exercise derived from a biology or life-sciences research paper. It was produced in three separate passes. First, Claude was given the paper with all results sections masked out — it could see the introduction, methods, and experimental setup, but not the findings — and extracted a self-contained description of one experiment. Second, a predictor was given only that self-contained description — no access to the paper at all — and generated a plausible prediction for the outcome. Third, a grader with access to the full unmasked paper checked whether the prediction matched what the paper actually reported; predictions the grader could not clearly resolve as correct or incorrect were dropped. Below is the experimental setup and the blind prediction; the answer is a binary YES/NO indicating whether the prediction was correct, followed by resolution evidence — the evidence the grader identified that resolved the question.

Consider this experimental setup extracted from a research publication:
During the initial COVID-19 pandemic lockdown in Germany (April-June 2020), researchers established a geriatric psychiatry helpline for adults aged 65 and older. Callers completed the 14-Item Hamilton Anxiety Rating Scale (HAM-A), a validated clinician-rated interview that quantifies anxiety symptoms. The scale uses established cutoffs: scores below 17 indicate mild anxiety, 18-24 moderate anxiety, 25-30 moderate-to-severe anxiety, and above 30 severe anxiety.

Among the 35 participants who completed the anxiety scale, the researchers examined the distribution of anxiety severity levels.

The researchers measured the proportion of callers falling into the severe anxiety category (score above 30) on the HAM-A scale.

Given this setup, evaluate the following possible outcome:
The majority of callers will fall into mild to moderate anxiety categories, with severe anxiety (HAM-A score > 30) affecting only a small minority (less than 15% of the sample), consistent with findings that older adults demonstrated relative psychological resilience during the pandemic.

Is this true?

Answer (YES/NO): NO